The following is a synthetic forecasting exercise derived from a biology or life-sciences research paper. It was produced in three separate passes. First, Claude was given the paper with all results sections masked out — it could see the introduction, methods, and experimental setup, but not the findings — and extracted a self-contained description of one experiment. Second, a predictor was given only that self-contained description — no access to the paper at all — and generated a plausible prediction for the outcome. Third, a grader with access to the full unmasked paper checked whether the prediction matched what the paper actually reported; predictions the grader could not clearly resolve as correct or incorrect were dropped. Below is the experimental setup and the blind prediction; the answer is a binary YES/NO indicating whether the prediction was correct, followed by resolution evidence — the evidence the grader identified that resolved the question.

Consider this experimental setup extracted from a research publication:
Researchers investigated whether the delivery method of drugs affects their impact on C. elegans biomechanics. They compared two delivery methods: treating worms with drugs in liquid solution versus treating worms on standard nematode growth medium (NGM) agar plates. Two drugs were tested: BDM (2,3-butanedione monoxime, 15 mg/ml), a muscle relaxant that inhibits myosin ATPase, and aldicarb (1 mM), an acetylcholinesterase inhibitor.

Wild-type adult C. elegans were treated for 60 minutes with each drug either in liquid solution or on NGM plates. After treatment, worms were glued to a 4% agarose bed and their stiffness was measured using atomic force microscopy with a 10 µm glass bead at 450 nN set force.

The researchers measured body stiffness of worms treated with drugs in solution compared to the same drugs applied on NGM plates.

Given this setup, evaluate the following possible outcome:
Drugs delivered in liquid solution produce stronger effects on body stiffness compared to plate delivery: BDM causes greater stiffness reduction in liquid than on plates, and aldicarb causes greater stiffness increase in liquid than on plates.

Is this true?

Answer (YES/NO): NO